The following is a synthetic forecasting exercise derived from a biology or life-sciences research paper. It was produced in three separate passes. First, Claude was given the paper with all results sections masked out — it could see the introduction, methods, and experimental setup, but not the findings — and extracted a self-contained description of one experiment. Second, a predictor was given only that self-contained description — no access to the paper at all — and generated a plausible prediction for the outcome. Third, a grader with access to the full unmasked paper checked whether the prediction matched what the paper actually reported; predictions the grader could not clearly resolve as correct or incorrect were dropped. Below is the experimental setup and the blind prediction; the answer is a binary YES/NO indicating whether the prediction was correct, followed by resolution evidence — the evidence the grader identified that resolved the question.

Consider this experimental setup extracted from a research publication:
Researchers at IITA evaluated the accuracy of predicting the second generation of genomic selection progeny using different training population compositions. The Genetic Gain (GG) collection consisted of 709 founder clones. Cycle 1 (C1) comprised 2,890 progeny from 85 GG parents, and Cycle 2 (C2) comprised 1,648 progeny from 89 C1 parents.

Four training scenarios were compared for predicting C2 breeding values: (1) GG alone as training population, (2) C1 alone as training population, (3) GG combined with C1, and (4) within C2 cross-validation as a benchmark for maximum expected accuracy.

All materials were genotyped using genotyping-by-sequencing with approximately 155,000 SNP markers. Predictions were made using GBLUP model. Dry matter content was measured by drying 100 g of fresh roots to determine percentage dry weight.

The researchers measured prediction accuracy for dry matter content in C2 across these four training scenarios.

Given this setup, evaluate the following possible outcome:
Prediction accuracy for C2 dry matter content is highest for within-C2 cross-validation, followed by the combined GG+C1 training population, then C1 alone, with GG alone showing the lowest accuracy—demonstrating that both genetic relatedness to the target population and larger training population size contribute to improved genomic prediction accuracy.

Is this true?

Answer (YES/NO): NO